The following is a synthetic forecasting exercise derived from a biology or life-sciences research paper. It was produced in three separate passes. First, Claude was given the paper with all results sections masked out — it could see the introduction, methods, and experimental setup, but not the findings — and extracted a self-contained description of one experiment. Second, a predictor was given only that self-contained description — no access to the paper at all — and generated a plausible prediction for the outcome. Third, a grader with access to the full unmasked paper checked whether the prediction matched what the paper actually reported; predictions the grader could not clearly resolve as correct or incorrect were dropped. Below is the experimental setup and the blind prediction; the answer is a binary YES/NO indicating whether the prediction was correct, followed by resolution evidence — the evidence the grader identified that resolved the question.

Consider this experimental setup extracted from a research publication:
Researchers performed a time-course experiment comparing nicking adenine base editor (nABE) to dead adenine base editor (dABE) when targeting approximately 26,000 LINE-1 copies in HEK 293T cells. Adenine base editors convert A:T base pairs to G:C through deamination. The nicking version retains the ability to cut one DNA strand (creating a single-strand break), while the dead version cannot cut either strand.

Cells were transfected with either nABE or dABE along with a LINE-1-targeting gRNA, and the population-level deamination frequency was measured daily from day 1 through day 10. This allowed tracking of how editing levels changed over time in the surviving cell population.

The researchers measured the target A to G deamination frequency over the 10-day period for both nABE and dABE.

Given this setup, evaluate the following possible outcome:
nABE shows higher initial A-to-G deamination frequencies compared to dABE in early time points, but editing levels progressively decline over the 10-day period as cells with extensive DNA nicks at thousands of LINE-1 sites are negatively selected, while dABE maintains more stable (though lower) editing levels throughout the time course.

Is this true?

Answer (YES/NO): NO